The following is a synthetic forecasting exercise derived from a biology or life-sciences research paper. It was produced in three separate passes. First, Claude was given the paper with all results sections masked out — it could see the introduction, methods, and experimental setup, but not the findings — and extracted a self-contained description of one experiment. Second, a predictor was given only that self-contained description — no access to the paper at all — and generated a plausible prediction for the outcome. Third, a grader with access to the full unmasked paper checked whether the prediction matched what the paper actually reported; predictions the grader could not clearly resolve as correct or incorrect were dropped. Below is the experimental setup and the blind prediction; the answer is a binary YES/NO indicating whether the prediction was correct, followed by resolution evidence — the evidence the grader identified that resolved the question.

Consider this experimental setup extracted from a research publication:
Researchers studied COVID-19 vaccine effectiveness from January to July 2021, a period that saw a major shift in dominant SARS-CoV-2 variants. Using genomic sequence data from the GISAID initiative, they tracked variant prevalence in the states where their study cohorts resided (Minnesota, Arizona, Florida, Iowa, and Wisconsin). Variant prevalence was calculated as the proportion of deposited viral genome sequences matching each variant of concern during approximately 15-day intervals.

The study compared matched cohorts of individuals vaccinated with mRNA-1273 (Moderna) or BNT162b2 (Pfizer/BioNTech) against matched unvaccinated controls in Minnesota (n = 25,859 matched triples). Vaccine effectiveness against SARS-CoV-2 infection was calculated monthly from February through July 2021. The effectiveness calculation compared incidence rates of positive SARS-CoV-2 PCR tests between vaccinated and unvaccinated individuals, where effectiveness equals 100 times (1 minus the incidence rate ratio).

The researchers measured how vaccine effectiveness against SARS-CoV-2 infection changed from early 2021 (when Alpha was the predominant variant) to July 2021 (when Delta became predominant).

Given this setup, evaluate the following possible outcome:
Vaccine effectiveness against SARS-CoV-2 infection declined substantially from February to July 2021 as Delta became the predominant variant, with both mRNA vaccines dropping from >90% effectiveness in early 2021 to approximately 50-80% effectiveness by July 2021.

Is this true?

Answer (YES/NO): NO